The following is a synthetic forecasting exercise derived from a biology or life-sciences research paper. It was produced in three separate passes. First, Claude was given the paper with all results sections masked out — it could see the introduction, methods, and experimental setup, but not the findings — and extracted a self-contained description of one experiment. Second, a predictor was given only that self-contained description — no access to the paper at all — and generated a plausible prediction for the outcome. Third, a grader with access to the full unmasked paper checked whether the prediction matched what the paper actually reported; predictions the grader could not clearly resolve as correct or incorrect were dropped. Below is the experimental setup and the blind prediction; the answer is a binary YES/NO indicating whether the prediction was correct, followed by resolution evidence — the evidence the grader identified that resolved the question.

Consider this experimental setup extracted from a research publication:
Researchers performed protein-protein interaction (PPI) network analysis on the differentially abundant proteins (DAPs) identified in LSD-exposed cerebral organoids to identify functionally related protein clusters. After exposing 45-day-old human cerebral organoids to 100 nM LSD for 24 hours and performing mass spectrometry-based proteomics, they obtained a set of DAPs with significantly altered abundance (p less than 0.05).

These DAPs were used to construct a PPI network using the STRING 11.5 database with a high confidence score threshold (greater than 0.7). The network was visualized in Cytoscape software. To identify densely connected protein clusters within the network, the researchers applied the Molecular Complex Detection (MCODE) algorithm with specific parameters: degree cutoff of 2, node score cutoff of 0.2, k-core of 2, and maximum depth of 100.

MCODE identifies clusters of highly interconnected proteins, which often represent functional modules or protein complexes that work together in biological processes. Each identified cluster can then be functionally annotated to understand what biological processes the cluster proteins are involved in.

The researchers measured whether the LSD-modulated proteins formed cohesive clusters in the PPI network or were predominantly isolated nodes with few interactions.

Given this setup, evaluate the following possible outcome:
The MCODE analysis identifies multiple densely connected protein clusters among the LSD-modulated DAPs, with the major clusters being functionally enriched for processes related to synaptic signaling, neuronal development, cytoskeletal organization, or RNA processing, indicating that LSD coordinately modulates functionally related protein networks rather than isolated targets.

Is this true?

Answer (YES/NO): YES